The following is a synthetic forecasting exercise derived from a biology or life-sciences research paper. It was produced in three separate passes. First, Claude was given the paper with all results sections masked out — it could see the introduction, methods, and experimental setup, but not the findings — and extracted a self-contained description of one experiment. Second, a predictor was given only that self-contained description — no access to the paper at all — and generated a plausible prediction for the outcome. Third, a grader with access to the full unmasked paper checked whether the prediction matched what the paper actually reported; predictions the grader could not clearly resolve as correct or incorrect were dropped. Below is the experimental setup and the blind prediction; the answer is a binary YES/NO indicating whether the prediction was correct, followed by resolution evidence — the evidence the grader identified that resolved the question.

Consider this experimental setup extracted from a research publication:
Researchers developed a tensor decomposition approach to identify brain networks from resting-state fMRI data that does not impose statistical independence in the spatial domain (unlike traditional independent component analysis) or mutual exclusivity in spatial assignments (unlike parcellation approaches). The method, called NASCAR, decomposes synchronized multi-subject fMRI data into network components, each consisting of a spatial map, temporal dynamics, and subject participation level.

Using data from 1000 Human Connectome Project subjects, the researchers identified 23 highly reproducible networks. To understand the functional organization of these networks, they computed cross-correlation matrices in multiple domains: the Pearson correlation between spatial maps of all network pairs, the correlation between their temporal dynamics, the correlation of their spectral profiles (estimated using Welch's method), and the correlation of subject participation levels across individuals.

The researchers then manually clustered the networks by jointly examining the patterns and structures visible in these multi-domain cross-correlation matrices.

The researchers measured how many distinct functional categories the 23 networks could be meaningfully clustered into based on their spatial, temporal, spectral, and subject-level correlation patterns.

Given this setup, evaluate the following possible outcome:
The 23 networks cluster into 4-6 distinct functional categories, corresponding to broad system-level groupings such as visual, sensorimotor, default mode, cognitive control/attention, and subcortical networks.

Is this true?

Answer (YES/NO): YES